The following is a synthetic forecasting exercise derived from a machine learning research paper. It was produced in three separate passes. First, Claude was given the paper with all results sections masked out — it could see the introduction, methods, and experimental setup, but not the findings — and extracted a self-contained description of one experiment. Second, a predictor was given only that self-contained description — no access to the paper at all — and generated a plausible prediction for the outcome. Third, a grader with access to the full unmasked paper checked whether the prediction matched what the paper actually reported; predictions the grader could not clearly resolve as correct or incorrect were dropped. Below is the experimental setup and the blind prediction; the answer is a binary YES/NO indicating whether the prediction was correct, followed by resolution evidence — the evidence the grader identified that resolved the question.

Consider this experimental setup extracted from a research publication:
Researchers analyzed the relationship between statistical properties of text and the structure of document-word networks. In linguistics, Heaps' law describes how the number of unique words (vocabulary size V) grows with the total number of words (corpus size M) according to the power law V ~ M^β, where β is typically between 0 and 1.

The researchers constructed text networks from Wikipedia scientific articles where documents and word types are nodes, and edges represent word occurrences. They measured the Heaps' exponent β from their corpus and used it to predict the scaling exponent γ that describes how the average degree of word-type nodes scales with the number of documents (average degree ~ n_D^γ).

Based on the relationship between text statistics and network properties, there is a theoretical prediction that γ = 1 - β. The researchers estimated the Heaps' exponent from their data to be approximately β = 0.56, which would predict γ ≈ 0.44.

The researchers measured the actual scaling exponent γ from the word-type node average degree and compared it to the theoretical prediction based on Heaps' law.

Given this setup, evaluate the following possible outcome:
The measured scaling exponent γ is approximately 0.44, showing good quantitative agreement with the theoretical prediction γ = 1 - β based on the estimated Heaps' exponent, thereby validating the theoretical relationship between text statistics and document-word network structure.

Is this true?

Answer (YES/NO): YES